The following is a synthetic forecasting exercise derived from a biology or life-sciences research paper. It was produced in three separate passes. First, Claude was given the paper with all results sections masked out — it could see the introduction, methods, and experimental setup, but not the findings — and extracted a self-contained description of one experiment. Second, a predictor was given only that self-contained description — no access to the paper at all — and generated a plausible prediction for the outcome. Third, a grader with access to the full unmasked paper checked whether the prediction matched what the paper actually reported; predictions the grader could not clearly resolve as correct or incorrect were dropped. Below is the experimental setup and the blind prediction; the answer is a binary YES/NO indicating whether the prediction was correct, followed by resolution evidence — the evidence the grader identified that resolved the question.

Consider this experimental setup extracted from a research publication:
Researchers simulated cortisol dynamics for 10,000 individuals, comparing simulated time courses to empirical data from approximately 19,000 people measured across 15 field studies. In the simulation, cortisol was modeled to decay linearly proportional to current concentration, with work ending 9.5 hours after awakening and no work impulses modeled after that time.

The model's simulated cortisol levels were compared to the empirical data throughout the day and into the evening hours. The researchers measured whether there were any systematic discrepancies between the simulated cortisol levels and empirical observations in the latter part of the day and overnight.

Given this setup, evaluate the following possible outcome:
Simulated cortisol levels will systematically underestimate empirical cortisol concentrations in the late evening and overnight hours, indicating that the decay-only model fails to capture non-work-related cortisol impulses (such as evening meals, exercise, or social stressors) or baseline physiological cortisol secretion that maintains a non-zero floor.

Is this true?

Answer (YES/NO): YES